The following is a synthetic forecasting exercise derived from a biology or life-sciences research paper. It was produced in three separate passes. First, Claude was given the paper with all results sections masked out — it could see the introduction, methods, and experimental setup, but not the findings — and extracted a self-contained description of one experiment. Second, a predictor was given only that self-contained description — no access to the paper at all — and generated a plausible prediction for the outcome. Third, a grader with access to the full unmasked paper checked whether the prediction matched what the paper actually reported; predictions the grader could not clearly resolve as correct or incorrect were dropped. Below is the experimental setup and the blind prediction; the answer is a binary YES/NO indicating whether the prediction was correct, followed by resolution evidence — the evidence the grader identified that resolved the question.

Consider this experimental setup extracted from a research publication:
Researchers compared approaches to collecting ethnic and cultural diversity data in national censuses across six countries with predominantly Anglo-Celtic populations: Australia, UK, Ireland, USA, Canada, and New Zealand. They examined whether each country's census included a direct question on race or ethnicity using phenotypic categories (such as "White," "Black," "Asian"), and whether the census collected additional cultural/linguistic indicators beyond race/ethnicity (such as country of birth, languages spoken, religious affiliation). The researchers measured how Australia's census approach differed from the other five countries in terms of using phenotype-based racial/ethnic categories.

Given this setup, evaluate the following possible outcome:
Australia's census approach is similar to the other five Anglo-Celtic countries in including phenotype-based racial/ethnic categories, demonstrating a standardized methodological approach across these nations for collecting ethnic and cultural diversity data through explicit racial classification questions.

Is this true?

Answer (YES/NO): NO